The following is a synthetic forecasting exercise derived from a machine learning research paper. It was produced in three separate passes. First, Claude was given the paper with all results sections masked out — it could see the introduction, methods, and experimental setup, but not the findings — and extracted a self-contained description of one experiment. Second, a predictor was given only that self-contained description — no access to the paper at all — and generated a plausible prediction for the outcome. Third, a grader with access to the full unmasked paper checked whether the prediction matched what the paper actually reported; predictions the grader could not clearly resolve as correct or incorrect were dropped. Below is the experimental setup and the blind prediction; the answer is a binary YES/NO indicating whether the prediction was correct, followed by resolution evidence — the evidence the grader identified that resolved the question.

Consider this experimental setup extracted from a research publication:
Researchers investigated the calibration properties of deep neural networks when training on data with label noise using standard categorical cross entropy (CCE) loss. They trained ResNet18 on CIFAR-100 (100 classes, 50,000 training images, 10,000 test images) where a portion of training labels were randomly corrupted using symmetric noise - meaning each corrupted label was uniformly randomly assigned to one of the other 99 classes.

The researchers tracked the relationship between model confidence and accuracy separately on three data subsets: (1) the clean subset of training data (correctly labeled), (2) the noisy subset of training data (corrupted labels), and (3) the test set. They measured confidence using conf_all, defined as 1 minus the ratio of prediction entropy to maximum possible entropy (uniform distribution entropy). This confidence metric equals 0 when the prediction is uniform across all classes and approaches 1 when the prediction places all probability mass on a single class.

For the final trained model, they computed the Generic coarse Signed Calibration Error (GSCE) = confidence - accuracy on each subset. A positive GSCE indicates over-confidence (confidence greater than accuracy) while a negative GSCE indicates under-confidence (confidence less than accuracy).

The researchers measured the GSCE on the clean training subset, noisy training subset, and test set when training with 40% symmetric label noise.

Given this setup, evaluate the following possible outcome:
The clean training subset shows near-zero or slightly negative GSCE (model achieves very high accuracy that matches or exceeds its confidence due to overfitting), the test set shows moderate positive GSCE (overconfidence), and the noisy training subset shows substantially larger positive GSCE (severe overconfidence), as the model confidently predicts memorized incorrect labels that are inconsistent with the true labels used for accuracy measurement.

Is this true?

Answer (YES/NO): NO